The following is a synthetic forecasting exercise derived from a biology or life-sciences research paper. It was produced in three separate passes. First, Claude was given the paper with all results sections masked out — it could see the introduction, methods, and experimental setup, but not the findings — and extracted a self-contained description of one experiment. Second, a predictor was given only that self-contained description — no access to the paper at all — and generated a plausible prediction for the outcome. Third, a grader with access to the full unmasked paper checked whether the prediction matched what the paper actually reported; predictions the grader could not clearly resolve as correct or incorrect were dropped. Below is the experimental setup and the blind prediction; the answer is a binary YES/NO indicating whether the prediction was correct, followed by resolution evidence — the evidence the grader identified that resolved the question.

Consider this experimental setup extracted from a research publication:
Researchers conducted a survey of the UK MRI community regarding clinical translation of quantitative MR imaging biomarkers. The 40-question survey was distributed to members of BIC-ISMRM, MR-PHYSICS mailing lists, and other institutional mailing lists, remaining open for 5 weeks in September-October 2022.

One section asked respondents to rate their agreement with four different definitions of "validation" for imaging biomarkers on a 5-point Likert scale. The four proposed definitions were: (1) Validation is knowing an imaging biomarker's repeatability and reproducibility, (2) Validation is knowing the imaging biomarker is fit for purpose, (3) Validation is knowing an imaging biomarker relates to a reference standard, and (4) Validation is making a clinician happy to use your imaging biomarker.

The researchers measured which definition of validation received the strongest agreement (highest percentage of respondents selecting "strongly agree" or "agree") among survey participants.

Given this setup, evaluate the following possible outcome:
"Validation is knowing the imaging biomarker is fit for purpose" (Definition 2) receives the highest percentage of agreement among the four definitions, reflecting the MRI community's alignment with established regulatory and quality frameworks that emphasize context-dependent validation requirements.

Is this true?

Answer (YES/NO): NO